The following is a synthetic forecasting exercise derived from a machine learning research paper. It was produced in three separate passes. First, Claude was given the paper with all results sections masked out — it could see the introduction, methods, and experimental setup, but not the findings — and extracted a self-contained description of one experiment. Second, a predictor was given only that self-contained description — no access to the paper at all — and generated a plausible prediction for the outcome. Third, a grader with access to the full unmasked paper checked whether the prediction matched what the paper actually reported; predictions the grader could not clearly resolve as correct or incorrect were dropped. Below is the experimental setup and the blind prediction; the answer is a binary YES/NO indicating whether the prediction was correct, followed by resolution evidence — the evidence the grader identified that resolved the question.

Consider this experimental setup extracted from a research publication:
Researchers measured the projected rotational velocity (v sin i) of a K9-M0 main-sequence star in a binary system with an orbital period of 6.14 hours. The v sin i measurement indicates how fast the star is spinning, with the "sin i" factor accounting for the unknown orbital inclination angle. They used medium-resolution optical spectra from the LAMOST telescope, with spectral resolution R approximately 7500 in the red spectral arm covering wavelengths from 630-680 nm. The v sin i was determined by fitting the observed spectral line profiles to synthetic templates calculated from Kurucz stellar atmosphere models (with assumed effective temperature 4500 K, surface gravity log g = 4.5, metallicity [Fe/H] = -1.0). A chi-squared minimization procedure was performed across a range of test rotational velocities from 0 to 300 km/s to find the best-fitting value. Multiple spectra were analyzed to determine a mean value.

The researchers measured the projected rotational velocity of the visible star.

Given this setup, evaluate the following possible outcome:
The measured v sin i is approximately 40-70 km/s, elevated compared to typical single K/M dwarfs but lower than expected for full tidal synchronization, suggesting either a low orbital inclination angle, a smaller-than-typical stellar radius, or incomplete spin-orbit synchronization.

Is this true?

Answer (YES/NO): NO